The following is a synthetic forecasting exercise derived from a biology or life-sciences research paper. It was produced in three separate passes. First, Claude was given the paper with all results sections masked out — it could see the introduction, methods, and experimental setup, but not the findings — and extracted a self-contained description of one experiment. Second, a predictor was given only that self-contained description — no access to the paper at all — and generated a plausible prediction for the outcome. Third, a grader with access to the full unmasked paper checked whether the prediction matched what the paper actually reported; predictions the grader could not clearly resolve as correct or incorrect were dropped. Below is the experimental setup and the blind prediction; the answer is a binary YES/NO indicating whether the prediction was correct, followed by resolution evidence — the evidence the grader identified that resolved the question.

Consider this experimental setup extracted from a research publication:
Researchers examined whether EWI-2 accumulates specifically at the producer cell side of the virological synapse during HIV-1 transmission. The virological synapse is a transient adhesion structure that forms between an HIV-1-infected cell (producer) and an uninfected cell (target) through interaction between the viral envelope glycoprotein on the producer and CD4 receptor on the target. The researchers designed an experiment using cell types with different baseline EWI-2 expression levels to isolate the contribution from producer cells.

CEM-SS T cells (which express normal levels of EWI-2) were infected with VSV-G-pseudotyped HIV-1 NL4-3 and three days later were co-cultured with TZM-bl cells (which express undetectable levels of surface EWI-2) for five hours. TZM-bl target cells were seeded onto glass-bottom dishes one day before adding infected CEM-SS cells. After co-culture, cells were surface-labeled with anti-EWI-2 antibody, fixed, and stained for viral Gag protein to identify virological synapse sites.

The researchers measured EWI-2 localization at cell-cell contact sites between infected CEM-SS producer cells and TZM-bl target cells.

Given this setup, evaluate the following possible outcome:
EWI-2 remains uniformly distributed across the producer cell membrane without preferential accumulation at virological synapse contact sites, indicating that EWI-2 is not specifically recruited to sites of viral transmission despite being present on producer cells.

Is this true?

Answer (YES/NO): NO